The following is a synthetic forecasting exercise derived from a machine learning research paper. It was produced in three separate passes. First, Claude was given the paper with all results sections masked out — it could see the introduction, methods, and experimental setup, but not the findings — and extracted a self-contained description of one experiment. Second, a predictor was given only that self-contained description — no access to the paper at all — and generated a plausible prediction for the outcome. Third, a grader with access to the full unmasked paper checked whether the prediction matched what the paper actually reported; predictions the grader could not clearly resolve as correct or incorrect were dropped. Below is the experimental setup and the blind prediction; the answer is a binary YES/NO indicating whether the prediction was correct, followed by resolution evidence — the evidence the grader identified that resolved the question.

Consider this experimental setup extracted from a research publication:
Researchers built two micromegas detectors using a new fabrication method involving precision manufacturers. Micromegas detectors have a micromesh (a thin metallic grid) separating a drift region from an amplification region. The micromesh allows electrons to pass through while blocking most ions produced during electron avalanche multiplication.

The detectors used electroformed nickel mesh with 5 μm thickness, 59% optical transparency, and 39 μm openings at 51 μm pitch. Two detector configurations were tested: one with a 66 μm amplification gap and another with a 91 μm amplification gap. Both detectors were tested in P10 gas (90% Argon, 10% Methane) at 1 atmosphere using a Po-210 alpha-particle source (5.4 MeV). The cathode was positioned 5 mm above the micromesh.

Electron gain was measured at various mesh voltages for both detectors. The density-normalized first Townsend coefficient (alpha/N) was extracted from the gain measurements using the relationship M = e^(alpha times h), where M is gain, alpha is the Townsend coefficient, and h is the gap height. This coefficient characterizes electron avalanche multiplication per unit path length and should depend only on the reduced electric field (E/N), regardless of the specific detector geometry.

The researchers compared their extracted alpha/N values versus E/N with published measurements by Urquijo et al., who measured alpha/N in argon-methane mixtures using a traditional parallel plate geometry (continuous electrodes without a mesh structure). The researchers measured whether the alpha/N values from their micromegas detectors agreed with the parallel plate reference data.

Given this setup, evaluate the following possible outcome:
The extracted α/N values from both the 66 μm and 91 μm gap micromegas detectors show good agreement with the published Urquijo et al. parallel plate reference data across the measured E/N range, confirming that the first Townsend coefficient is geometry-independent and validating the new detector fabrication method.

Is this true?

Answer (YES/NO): YES